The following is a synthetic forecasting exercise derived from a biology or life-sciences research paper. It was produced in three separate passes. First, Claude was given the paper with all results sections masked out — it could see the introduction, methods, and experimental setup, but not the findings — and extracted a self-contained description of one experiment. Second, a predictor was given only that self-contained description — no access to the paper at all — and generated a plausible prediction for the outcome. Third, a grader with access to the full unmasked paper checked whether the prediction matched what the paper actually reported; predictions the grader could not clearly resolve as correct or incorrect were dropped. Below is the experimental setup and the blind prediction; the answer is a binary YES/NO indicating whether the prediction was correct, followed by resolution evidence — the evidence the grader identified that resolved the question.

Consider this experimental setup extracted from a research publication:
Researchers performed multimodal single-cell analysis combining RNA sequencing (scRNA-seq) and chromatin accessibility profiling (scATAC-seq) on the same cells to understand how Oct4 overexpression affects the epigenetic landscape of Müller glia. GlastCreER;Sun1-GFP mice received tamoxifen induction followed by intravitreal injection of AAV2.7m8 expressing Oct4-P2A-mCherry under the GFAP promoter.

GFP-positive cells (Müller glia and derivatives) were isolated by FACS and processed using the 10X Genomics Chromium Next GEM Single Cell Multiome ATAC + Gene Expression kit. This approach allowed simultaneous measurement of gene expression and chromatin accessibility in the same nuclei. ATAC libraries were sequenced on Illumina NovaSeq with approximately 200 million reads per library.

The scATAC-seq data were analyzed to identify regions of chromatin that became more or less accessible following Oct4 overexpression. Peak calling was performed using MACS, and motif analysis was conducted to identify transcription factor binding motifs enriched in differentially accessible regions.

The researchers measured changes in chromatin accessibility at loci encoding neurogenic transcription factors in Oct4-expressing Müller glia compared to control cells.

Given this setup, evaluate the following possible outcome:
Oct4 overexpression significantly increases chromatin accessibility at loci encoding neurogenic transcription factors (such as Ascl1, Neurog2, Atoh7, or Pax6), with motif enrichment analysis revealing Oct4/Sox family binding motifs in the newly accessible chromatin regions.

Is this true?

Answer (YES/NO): NO